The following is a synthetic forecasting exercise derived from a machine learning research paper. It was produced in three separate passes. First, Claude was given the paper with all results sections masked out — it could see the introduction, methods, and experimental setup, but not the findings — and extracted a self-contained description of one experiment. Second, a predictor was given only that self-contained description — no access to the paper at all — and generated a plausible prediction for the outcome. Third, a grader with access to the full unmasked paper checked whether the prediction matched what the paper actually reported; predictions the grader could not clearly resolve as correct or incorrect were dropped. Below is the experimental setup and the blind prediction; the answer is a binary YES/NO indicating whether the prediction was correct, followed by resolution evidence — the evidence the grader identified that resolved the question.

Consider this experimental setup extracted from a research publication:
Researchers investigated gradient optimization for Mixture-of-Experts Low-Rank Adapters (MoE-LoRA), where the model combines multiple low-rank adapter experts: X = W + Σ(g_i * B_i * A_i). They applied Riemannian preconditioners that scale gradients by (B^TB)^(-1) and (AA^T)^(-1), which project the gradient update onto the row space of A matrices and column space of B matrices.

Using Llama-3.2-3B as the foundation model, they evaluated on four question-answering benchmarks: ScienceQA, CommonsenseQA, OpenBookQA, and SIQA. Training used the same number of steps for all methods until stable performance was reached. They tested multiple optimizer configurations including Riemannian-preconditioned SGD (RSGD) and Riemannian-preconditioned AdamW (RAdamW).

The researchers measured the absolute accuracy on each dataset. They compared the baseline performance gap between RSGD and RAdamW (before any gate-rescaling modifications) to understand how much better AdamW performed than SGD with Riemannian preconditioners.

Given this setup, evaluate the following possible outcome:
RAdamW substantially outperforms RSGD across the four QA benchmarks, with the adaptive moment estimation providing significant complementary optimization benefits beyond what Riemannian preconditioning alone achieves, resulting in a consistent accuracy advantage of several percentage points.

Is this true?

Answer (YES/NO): YES